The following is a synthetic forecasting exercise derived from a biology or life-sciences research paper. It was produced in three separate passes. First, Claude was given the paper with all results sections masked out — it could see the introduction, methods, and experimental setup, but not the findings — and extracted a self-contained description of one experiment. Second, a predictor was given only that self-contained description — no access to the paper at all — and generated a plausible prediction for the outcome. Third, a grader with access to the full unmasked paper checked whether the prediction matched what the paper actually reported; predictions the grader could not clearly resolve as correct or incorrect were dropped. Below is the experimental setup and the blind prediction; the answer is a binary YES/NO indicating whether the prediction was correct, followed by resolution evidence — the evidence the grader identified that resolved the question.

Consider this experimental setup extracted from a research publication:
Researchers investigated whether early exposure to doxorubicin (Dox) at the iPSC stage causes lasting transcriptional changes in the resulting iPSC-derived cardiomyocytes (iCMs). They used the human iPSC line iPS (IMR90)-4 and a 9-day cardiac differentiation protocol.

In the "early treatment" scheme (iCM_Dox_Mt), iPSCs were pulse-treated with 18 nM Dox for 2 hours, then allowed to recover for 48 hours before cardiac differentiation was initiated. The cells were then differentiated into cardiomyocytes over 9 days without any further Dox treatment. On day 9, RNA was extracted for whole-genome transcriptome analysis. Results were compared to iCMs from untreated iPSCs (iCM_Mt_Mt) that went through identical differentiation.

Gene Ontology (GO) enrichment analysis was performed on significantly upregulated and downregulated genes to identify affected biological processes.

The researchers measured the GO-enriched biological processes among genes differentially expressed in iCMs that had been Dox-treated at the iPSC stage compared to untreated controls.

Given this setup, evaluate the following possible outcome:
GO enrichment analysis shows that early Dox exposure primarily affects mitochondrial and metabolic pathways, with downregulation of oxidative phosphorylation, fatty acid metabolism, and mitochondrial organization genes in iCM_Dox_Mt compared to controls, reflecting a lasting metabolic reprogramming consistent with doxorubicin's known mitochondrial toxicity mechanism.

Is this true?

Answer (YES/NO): NO